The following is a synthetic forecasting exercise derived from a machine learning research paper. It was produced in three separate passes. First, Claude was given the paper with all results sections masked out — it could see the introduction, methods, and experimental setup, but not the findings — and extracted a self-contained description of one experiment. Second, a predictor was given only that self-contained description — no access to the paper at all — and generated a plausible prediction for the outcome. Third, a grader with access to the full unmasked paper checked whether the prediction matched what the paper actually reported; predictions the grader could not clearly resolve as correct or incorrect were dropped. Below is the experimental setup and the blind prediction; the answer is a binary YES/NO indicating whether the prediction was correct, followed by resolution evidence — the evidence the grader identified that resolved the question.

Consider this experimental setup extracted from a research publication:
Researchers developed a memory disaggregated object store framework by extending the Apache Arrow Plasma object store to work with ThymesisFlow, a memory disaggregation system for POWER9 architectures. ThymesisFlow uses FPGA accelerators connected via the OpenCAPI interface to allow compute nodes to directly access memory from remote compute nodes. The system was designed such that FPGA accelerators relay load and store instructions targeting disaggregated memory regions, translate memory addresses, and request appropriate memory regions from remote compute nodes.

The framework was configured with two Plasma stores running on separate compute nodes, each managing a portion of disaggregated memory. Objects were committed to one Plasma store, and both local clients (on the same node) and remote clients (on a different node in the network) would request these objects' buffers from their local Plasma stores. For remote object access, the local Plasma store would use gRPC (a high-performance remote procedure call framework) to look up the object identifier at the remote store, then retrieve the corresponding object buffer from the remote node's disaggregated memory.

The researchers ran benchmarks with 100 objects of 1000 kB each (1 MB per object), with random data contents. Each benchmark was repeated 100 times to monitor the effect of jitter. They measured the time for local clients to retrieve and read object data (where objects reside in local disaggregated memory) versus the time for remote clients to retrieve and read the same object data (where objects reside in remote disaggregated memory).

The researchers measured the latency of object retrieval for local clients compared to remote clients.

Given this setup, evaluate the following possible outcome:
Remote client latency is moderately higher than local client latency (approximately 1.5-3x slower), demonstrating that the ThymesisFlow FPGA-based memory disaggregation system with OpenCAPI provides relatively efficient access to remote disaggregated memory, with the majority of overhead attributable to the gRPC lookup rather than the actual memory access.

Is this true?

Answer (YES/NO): YES